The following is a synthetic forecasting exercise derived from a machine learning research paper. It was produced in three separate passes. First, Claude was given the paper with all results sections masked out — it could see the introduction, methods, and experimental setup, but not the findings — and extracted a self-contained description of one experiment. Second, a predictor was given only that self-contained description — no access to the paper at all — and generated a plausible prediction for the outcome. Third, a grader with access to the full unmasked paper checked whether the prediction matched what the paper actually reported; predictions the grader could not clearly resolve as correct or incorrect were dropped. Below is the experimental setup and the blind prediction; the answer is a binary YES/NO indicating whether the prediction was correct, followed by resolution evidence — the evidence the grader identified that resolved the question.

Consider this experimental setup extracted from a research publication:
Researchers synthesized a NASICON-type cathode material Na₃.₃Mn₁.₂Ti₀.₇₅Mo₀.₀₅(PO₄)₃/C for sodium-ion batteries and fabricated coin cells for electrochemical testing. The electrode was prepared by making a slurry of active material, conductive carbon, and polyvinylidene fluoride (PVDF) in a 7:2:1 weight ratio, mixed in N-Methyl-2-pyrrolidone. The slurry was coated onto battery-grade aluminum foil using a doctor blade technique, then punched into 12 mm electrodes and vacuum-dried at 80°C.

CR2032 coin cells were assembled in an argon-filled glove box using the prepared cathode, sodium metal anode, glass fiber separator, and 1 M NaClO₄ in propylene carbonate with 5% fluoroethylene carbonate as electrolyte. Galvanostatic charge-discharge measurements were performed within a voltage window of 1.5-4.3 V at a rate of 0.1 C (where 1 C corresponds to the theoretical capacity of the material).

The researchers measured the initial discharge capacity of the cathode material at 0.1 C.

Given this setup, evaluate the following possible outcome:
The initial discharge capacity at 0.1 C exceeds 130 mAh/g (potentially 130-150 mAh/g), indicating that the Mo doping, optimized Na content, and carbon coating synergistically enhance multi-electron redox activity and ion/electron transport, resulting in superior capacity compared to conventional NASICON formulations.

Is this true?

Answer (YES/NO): NO